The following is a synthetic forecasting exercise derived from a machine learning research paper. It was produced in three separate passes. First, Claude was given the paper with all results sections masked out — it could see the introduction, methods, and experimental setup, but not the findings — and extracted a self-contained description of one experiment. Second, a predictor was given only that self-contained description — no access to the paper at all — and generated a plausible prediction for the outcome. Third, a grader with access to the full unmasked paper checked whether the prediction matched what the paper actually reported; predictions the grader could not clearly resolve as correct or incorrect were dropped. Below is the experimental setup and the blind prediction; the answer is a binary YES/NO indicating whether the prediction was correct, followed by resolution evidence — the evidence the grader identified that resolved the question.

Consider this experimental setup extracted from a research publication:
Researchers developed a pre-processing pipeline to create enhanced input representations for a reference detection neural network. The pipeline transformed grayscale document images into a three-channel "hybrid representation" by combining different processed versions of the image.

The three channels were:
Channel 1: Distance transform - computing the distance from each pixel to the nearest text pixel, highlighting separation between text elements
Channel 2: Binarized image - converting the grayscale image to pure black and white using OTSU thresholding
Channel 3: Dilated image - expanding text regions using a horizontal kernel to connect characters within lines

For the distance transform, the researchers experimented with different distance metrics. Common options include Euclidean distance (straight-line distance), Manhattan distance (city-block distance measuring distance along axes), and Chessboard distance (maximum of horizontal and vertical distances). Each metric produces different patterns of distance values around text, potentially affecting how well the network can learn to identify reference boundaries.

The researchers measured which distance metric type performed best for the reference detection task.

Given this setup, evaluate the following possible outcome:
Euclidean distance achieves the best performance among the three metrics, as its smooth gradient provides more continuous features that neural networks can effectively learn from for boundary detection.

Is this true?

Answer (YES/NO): YES